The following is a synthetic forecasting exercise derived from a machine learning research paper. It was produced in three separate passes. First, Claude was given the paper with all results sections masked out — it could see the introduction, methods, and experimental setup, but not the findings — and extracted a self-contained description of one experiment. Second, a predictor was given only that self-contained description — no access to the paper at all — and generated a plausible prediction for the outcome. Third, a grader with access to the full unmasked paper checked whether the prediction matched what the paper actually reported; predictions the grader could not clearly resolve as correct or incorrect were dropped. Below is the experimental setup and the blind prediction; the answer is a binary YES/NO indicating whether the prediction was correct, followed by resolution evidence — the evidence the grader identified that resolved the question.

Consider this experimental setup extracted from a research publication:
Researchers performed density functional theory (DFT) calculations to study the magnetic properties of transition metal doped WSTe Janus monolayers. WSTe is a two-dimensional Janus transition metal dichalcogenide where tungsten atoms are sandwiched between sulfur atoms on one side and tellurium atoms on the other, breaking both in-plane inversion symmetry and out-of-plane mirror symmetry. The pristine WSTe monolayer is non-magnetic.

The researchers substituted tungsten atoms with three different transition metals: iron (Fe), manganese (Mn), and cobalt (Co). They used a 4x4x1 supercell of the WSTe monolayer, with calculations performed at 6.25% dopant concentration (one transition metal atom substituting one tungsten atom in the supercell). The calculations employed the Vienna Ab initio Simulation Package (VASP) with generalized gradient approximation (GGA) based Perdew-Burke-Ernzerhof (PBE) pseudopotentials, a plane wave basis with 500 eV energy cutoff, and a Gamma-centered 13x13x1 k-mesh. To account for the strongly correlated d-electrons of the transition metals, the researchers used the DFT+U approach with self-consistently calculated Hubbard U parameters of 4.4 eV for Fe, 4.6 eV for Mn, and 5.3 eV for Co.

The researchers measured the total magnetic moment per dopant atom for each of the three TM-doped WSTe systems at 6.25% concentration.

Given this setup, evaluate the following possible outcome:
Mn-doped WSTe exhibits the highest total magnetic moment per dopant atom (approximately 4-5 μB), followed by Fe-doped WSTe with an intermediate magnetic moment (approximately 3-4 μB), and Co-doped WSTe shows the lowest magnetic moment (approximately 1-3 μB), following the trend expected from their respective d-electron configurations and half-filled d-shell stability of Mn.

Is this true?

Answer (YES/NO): NO